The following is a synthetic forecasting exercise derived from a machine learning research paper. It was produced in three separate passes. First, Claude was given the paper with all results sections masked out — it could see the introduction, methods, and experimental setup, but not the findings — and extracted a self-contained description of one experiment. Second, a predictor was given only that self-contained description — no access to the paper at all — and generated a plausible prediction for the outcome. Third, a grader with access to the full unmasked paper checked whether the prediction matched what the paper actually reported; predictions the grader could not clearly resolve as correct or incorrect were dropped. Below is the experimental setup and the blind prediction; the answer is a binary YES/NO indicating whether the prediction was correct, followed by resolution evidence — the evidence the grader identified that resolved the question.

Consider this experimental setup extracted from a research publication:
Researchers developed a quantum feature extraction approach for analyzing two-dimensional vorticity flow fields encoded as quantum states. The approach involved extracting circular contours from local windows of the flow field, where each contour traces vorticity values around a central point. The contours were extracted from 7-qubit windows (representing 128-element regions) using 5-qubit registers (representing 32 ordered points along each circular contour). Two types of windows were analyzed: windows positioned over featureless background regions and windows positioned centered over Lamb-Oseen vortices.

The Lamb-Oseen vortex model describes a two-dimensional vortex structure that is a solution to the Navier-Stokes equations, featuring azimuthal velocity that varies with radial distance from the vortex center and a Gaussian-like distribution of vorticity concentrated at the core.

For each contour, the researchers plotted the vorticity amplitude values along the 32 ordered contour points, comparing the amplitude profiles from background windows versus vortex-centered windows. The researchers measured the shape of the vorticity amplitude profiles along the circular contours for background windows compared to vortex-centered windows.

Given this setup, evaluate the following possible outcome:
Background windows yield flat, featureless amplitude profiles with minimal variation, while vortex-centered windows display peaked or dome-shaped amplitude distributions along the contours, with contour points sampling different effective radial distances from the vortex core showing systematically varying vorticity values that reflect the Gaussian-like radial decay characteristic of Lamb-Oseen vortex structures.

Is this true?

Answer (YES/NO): NO